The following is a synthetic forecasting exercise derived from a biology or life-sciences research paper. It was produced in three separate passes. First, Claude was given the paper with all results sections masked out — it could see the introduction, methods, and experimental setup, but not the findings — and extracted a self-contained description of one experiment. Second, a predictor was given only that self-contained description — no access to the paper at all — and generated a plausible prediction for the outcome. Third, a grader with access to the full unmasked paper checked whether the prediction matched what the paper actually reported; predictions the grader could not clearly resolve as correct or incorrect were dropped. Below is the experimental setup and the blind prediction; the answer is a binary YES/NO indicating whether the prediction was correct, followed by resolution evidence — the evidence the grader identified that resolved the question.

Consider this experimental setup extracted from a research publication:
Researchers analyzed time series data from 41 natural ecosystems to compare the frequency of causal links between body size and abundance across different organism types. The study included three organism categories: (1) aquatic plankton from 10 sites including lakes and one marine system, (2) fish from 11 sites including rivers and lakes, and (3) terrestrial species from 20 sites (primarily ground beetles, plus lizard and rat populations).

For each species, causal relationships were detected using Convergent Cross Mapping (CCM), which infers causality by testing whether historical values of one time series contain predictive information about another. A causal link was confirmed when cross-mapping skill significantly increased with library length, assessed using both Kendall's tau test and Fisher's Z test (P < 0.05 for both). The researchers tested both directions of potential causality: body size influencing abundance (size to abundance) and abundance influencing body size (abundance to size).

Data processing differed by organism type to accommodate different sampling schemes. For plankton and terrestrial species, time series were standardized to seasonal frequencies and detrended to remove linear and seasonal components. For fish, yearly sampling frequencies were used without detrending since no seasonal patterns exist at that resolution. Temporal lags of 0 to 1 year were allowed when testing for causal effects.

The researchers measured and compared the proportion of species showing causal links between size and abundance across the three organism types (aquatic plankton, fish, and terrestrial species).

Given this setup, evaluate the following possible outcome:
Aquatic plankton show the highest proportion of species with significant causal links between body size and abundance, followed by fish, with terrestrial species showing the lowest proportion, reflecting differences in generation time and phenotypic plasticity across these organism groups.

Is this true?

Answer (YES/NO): NO